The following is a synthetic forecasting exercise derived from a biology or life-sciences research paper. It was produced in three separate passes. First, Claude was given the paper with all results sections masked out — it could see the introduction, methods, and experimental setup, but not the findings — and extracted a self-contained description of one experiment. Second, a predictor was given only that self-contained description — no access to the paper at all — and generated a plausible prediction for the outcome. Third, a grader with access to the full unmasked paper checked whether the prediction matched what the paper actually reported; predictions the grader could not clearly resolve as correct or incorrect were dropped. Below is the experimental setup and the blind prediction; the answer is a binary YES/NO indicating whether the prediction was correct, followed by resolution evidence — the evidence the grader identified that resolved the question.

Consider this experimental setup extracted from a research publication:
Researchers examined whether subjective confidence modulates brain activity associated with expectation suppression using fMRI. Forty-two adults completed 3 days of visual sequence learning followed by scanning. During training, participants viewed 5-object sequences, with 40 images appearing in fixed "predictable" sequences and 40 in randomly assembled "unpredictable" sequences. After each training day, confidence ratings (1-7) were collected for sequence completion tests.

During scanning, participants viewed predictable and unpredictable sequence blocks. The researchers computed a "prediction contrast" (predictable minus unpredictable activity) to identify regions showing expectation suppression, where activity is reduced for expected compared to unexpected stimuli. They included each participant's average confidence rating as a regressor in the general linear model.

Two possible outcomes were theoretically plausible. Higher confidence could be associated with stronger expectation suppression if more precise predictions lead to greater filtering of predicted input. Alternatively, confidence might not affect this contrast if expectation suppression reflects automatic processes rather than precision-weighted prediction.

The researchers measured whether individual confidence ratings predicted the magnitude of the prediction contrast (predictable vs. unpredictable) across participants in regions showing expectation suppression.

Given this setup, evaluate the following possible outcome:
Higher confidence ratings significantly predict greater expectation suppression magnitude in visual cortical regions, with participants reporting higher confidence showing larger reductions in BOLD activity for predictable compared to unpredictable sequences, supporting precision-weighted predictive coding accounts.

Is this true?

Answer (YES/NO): NO